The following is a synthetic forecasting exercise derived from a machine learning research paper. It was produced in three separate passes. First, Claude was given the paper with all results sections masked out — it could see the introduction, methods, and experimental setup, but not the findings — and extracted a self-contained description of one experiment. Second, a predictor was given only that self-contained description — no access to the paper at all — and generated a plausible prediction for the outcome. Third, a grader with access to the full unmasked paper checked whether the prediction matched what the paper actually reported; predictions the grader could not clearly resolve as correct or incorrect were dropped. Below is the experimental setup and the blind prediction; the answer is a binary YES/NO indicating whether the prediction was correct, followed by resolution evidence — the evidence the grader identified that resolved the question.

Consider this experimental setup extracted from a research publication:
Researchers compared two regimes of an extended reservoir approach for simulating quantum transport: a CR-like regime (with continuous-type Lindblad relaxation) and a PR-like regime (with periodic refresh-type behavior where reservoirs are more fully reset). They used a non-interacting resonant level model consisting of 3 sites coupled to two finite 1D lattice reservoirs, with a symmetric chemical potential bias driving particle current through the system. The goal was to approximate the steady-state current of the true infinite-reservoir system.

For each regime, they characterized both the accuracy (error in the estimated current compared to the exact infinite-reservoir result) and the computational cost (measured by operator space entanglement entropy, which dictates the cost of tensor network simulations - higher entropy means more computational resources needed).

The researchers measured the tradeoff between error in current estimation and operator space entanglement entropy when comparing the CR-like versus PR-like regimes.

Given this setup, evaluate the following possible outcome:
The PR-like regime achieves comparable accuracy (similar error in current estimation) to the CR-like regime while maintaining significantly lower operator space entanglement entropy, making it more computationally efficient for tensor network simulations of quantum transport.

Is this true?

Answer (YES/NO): NO